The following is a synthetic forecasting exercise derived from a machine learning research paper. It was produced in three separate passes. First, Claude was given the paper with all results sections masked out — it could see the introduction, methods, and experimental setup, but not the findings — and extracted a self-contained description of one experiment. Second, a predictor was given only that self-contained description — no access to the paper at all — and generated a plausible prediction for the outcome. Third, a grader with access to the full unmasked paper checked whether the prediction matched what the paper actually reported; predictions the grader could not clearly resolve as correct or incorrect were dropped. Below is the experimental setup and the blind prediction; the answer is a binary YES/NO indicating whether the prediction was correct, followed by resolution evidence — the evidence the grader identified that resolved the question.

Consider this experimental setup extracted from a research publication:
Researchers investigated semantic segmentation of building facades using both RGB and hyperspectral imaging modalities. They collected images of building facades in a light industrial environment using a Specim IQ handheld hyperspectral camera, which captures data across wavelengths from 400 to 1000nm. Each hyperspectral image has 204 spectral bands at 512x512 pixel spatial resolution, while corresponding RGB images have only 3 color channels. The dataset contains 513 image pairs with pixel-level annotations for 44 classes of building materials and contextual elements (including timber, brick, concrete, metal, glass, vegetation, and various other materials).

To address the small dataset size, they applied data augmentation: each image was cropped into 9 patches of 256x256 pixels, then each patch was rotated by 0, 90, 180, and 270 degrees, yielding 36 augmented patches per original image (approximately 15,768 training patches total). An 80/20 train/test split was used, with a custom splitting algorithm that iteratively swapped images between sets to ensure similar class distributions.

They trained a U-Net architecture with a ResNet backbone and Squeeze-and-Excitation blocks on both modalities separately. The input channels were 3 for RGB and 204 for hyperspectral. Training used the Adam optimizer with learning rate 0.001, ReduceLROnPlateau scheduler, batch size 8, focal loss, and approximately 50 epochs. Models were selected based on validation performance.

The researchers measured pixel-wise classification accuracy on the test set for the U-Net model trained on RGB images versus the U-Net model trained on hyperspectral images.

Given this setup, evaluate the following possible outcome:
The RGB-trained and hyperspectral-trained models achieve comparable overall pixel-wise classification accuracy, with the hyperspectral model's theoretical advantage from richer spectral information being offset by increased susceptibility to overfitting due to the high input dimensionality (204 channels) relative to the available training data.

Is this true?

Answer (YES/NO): NO